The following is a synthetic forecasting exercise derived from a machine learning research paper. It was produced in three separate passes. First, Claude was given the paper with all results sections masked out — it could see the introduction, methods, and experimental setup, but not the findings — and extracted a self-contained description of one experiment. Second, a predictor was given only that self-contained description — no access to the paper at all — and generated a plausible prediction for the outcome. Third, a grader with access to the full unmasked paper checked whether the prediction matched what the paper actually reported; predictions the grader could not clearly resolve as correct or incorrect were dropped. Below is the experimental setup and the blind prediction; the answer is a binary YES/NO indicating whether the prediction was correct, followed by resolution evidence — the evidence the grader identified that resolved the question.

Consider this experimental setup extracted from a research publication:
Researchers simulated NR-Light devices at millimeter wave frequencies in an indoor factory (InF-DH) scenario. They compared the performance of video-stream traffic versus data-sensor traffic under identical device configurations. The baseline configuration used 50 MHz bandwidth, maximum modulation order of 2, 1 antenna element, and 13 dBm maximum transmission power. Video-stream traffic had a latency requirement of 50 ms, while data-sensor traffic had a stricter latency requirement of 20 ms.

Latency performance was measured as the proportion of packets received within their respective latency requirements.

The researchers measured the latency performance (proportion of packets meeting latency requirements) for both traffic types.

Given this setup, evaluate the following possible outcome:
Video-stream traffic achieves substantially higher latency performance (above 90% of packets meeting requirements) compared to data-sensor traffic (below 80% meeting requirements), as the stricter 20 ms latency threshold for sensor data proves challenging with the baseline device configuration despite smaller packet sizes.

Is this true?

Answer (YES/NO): NO